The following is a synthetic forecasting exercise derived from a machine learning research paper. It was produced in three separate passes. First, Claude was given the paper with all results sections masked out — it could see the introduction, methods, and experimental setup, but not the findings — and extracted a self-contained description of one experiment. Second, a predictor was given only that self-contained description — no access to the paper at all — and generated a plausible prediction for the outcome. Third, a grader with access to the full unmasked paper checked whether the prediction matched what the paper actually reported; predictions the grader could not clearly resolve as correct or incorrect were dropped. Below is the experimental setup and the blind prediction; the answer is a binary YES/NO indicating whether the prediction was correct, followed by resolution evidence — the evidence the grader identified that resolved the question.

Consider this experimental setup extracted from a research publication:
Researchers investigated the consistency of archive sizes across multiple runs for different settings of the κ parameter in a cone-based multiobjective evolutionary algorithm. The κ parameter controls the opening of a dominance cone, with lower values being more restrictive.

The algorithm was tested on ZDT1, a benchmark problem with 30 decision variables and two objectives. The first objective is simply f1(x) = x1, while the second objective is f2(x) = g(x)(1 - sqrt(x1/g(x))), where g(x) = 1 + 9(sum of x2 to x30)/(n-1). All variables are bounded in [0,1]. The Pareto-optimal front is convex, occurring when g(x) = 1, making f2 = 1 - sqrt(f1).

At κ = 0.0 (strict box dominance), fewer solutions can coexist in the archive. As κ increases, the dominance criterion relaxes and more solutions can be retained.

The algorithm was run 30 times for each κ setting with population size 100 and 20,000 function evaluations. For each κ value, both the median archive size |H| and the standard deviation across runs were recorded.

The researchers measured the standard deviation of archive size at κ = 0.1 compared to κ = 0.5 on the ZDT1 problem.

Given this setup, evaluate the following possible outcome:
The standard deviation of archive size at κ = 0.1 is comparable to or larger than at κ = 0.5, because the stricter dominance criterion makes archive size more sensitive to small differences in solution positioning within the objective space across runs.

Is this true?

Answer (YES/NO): YES